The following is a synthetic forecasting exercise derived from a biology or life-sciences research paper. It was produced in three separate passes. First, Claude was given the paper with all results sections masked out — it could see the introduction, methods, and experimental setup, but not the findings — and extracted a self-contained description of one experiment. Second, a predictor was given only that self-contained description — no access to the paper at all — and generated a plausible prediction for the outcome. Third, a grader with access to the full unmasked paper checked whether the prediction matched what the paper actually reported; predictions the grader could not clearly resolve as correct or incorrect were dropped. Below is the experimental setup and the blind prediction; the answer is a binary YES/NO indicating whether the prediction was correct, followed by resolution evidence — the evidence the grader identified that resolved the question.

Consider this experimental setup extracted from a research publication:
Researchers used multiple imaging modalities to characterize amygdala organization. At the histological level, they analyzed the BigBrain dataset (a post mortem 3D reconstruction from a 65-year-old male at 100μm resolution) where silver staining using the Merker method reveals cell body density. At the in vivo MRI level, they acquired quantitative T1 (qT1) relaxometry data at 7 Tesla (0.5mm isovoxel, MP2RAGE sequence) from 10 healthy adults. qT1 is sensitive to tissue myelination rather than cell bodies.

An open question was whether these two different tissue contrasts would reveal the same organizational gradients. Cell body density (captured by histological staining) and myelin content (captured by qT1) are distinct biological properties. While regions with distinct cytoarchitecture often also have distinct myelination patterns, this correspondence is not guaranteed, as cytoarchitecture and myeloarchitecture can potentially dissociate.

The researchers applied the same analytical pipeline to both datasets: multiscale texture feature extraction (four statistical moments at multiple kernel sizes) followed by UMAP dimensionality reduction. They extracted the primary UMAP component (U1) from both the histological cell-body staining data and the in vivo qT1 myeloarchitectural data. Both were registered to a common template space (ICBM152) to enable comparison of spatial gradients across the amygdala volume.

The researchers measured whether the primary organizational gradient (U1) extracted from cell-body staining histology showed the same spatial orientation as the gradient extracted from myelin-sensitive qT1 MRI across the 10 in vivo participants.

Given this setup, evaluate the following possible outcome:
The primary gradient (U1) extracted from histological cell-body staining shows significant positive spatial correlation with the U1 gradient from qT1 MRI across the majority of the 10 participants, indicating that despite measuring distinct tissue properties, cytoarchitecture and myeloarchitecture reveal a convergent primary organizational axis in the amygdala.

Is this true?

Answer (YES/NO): YES